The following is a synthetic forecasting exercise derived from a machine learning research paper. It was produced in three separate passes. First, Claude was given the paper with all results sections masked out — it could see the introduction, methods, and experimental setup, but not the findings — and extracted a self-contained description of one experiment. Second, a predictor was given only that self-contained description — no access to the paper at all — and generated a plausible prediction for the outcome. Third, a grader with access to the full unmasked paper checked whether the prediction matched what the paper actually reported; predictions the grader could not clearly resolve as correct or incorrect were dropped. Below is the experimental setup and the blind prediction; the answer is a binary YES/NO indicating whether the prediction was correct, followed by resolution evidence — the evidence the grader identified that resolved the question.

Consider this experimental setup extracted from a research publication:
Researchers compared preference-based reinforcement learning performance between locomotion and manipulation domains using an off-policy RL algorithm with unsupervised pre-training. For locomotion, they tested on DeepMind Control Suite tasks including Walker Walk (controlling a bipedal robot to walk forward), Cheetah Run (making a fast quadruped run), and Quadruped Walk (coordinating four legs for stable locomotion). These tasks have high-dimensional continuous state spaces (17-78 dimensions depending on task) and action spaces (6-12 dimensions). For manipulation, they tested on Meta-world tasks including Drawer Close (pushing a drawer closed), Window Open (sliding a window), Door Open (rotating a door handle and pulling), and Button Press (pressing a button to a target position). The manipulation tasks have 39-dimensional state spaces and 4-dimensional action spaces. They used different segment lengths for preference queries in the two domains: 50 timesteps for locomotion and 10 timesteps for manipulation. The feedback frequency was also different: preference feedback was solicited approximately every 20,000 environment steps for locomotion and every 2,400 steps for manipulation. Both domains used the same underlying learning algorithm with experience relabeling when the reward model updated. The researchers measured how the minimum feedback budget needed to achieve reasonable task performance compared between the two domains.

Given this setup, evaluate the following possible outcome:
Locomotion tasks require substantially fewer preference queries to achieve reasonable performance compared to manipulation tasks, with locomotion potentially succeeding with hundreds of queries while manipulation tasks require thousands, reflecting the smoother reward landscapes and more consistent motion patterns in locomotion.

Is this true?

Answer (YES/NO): YES